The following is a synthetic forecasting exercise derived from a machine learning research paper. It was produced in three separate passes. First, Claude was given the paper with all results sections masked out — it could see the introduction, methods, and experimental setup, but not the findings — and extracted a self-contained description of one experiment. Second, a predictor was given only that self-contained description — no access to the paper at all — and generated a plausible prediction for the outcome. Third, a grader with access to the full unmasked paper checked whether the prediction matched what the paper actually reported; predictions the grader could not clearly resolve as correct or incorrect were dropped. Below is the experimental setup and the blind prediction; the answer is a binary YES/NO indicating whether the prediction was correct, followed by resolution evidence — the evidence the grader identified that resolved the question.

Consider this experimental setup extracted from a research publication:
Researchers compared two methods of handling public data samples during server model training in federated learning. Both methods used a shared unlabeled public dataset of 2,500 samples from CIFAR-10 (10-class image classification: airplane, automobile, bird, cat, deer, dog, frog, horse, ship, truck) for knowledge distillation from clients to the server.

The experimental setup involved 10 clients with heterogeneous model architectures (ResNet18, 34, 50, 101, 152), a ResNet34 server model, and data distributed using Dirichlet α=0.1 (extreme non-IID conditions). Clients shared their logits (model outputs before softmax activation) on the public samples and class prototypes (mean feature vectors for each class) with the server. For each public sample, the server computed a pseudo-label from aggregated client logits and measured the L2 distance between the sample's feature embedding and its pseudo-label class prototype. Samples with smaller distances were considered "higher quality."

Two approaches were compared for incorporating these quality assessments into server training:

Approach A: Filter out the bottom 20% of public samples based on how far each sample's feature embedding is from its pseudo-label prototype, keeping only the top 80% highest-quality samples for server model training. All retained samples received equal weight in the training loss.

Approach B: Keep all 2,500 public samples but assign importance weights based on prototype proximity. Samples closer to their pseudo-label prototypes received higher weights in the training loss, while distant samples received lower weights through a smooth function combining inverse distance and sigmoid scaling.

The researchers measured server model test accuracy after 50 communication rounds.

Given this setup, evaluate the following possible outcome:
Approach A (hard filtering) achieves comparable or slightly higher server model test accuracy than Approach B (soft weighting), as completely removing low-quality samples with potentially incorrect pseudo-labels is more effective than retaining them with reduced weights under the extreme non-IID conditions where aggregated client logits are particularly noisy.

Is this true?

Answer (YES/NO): NO